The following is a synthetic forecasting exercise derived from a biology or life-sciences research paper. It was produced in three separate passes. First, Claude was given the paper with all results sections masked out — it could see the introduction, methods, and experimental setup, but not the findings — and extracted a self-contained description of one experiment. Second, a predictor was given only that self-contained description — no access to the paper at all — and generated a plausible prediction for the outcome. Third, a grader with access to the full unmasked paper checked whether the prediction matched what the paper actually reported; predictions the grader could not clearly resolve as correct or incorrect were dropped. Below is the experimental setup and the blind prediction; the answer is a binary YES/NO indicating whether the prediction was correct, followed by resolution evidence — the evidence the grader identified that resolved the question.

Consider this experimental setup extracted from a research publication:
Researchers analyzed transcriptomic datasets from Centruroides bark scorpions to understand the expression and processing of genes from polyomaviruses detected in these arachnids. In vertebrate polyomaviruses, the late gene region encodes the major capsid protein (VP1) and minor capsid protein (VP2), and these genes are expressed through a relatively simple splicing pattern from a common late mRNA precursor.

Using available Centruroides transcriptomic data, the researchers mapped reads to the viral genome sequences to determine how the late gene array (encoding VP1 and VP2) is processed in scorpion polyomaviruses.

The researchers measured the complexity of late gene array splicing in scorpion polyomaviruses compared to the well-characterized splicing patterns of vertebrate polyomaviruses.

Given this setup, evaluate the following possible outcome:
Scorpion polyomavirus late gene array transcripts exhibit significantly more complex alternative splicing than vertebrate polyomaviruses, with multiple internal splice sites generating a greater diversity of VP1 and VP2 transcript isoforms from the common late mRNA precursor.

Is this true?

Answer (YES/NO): NO